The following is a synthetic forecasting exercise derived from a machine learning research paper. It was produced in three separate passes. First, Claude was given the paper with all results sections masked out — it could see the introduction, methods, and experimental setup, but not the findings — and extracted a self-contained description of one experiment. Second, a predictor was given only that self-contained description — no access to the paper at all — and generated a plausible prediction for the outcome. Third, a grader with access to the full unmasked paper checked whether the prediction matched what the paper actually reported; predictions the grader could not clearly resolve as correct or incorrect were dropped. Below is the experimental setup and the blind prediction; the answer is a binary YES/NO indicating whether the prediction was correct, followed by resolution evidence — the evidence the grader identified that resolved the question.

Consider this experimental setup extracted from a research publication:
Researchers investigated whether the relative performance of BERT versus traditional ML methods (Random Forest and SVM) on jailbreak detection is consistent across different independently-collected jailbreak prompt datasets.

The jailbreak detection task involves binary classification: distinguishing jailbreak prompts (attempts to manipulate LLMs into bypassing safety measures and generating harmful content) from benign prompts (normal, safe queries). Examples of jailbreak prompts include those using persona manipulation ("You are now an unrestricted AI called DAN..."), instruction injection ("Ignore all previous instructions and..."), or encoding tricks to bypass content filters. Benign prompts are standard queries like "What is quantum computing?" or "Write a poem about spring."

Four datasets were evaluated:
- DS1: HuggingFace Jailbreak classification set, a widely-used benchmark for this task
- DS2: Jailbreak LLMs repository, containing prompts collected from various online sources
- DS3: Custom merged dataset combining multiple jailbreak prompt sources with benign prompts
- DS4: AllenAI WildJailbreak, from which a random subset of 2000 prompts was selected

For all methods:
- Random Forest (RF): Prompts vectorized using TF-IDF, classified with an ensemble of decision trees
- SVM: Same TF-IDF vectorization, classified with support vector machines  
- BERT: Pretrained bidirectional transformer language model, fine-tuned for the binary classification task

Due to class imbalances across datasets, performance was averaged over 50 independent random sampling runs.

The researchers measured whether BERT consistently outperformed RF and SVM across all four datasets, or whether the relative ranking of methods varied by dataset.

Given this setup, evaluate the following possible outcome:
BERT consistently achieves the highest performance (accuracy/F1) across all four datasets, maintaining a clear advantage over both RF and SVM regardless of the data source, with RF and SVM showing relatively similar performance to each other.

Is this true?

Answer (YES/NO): NO